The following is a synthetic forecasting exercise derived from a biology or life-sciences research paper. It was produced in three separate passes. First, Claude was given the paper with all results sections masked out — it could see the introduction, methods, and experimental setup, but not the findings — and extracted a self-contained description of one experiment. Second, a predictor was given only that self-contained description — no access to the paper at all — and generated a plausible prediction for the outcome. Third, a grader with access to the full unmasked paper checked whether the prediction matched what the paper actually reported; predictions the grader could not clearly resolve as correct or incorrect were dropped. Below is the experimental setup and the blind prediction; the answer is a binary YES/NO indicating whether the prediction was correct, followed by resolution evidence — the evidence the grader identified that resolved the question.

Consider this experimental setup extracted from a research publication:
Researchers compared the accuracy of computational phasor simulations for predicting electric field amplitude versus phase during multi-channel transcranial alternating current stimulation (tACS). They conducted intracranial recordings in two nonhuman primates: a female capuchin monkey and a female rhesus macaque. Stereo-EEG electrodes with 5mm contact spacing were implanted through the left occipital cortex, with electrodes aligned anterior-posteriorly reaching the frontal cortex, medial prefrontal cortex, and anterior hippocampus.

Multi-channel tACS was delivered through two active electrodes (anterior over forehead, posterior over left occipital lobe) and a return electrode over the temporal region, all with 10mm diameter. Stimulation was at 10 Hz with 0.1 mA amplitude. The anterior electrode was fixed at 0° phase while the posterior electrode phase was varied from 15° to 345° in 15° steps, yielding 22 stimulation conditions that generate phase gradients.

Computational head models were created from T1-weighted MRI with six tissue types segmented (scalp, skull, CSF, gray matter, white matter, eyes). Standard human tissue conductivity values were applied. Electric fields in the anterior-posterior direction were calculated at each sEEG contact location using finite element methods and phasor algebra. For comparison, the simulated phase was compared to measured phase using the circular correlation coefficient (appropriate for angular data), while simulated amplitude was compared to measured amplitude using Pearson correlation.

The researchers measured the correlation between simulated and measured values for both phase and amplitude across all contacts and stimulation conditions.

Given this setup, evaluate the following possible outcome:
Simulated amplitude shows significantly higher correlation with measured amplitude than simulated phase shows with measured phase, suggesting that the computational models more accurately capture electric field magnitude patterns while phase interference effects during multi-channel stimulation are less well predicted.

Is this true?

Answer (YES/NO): NO